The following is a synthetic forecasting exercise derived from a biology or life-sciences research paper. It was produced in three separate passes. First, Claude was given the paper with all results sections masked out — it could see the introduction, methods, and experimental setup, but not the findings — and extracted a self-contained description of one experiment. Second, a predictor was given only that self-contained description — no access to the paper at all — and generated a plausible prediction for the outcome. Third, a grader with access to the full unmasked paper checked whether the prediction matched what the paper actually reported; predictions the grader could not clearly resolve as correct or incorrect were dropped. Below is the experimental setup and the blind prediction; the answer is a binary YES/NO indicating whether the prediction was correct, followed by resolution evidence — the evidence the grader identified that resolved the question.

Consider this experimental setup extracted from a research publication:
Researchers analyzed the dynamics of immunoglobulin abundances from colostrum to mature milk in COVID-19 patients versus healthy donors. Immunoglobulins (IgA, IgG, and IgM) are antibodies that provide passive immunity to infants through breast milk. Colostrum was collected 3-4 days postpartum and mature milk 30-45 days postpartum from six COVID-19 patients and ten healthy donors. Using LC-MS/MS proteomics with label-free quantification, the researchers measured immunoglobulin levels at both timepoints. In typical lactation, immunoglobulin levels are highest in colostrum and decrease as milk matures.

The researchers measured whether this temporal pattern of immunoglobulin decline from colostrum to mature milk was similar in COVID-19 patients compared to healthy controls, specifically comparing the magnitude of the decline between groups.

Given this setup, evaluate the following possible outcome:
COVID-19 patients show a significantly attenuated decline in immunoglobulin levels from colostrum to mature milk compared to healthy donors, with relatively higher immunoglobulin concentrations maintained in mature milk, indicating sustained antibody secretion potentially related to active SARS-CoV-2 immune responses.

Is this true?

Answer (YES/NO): NO